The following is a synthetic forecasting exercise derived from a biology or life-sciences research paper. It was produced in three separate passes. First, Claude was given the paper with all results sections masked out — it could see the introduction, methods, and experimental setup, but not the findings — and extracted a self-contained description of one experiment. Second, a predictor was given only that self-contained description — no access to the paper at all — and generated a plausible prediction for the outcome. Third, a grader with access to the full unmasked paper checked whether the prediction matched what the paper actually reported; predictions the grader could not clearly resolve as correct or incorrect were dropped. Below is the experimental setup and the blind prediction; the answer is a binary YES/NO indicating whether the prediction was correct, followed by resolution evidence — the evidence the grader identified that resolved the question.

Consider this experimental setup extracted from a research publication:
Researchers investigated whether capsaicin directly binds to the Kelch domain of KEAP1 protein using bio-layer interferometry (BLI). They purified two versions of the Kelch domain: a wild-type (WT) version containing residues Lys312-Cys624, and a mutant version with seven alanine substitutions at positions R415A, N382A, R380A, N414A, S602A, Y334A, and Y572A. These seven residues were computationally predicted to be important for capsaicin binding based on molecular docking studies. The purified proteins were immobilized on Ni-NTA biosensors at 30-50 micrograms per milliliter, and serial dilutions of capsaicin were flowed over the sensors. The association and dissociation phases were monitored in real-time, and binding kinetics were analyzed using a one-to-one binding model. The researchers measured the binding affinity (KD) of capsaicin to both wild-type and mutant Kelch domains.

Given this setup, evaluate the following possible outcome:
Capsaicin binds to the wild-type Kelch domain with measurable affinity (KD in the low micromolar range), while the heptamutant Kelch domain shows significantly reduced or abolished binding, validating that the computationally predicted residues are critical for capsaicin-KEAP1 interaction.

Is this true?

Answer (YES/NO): NO